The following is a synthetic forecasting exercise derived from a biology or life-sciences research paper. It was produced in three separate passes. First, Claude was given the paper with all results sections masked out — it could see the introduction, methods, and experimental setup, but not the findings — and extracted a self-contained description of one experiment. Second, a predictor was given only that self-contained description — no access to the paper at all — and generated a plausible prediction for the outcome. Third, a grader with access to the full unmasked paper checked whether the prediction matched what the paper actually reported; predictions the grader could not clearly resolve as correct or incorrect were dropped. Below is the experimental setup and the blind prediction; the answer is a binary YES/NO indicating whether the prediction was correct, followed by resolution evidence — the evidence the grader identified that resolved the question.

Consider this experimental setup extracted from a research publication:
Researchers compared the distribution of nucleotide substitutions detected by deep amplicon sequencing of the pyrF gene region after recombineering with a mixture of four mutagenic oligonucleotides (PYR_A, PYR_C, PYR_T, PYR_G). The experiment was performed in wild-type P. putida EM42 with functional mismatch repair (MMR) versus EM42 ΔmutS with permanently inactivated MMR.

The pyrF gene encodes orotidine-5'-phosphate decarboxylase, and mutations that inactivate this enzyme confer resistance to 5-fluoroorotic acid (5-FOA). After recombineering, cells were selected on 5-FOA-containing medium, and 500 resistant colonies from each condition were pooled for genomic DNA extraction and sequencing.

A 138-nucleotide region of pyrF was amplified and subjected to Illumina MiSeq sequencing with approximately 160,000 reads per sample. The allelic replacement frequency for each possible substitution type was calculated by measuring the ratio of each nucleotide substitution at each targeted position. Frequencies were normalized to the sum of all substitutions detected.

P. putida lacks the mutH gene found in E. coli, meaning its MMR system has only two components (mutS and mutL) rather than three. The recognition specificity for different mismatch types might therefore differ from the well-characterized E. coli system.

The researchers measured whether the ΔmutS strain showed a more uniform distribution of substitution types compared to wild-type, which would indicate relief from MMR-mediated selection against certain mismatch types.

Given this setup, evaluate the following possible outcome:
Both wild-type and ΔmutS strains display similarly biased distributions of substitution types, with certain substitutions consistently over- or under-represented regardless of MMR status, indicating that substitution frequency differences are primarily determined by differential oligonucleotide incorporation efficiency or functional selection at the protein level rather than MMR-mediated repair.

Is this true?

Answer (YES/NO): NO